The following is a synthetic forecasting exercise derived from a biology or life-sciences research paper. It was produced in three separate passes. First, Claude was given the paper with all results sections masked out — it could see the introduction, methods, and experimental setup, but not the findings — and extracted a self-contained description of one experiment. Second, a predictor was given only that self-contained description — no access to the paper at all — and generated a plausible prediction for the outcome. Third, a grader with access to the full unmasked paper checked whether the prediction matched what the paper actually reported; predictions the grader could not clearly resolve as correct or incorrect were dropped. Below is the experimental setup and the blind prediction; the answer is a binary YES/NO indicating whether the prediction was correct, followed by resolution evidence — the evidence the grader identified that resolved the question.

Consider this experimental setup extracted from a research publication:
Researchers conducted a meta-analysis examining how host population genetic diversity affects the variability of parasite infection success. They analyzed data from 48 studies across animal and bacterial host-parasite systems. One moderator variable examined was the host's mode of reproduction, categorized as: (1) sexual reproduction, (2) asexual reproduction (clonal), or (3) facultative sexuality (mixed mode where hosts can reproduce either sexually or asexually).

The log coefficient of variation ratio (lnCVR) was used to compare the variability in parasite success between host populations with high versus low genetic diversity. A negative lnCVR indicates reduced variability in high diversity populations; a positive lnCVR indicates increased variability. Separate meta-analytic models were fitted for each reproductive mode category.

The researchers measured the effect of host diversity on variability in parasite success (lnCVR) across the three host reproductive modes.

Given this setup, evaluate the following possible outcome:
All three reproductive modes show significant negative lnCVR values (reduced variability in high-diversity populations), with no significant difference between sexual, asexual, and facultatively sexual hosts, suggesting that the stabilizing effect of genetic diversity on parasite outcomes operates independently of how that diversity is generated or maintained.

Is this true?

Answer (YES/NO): NO